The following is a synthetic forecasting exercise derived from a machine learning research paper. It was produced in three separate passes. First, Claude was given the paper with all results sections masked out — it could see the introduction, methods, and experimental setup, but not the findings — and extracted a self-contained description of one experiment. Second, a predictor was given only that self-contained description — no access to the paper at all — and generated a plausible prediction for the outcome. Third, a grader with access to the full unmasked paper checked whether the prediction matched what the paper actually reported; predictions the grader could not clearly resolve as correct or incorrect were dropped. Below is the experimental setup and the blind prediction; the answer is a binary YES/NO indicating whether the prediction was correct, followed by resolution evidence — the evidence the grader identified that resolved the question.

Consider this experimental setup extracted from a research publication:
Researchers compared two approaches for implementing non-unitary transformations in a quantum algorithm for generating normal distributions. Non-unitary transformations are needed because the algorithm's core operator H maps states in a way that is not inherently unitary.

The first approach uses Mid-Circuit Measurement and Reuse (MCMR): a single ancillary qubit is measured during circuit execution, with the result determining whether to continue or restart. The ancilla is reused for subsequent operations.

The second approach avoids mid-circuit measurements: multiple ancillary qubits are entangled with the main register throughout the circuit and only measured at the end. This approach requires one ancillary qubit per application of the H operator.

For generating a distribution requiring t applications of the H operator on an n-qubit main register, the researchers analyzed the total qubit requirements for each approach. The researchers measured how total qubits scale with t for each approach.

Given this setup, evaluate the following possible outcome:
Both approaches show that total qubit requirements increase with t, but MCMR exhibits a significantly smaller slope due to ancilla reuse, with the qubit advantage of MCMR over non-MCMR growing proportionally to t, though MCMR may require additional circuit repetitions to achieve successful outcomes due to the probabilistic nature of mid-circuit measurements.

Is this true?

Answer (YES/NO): NO